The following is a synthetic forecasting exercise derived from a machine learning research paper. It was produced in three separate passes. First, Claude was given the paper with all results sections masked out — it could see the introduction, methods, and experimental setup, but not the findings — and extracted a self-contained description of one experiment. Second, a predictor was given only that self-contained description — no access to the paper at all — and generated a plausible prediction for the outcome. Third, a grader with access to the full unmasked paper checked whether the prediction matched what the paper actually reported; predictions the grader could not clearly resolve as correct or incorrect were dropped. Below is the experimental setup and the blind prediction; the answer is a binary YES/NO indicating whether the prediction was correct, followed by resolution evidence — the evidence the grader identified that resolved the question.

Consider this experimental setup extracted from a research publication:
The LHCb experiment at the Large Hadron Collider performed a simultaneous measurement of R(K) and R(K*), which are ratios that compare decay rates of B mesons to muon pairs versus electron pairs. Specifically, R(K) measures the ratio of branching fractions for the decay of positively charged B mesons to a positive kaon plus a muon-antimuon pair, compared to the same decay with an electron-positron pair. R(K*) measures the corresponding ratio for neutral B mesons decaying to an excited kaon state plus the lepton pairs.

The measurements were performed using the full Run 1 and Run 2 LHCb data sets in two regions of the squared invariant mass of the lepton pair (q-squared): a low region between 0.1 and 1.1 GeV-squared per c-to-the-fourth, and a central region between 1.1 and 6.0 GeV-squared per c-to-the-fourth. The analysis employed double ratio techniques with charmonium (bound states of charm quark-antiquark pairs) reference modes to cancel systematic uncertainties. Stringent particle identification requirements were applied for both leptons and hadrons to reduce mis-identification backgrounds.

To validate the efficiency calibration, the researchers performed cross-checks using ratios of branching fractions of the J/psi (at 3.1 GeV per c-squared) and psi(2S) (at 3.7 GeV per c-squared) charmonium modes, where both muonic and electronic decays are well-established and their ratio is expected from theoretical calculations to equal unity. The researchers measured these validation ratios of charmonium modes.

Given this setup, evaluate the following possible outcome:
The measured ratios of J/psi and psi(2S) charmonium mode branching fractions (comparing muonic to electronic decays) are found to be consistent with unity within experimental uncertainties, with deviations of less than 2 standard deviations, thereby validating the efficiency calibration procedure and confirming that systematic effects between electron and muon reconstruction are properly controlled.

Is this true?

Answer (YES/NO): YES